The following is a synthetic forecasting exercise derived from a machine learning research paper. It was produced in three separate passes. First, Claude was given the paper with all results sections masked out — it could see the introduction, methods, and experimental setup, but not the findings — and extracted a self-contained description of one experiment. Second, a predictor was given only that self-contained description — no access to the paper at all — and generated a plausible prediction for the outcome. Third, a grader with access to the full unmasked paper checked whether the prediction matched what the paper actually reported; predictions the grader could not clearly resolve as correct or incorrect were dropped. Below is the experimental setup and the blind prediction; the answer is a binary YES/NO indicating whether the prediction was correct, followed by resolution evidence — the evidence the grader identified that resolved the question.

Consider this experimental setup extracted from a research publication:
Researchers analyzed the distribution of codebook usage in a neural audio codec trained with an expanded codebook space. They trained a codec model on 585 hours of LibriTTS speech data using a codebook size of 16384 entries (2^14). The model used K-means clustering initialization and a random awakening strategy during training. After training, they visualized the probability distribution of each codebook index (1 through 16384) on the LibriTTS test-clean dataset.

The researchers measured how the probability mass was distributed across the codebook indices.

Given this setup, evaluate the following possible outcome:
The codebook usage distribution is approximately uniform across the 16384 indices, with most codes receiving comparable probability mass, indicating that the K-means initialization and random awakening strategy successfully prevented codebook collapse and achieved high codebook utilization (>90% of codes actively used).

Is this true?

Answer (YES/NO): NO